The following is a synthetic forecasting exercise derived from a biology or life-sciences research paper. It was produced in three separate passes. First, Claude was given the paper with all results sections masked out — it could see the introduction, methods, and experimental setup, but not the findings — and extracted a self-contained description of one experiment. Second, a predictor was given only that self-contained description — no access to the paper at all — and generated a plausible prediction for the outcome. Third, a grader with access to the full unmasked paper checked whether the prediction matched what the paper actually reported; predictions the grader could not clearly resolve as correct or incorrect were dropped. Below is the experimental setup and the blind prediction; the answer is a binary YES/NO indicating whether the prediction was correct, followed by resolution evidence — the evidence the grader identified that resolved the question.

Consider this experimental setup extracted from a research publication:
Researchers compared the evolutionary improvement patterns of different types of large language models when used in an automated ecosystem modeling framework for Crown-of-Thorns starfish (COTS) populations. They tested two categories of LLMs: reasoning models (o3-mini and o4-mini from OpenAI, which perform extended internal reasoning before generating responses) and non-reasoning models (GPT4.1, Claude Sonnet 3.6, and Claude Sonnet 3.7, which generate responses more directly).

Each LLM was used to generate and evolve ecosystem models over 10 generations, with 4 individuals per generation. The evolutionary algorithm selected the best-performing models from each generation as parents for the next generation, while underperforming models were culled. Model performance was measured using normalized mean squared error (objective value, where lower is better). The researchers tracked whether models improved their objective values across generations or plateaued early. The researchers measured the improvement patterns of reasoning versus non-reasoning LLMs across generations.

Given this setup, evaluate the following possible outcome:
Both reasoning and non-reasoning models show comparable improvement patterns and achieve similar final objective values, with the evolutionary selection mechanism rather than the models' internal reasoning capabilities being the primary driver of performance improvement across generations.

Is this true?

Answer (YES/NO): NO